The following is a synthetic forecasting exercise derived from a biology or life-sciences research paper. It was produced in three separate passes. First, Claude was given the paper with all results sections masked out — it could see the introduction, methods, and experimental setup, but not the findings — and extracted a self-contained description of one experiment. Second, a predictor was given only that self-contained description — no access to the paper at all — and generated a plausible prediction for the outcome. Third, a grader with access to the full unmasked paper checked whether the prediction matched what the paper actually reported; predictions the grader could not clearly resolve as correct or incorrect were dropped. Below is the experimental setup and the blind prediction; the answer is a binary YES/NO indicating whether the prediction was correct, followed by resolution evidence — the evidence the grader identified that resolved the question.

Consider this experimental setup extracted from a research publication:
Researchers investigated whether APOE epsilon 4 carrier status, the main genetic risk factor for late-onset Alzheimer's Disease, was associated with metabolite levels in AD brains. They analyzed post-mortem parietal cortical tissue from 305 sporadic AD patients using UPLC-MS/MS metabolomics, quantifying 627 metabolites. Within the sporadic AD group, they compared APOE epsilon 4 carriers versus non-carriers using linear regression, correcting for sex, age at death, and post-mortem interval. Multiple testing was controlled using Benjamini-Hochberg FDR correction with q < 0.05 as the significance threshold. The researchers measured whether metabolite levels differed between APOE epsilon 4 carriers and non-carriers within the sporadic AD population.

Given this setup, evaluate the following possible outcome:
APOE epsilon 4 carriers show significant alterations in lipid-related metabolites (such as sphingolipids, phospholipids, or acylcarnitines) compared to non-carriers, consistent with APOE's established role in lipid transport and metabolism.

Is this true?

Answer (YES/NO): NO